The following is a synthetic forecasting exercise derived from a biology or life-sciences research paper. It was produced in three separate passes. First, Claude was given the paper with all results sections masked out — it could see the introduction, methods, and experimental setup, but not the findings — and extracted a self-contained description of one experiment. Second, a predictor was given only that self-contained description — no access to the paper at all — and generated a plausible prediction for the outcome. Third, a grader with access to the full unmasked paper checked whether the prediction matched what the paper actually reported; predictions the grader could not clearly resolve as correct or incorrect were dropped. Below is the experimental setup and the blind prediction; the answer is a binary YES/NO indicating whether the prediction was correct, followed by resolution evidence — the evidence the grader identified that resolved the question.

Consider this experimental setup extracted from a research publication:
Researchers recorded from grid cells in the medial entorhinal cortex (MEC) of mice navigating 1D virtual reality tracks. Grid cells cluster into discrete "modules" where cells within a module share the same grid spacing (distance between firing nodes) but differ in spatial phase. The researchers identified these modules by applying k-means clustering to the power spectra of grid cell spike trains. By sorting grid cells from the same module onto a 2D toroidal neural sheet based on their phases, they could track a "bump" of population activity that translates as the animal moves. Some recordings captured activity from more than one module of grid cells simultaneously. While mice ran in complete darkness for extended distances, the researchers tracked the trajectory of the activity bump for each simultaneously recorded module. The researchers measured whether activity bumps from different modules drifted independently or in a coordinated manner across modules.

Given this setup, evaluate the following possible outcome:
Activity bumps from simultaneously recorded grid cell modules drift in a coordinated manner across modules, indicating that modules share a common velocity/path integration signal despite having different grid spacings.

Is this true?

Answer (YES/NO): YES